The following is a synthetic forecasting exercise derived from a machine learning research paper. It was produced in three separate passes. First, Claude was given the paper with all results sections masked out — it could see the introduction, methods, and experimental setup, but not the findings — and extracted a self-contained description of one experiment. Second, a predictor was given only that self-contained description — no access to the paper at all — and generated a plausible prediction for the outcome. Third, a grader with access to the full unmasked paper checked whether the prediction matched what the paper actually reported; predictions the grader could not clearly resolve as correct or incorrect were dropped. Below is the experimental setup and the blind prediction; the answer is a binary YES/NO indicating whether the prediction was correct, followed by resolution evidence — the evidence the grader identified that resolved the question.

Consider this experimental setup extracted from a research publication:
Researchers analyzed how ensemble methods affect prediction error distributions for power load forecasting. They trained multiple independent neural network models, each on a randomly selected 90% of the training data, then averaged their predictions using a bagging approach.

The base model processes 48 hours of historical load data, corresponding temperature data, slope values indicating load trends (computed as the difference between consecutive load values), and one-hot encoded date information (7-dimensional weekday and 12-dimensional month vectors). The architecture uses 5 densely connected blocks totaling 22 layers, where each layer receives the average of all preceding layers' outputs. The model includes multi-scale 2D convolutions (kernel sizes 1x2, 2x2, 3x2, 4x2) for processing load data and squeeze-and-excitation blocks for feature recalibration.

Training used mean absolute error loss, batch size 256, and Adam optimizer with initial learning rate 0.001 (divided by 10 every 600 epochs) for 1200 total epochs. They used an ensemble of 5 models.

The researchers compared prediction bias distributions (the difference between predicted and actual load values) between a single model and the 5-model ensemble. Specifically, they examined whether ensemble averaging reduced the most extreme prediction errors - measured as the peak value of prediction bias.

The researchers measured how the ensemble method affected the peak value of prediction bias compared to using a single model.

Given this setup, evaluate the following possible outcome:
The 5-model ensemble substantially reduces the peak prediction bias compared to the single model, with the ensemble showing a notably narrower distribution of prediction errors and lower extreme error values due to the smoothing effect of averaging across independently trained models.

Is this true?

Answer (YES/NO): NO